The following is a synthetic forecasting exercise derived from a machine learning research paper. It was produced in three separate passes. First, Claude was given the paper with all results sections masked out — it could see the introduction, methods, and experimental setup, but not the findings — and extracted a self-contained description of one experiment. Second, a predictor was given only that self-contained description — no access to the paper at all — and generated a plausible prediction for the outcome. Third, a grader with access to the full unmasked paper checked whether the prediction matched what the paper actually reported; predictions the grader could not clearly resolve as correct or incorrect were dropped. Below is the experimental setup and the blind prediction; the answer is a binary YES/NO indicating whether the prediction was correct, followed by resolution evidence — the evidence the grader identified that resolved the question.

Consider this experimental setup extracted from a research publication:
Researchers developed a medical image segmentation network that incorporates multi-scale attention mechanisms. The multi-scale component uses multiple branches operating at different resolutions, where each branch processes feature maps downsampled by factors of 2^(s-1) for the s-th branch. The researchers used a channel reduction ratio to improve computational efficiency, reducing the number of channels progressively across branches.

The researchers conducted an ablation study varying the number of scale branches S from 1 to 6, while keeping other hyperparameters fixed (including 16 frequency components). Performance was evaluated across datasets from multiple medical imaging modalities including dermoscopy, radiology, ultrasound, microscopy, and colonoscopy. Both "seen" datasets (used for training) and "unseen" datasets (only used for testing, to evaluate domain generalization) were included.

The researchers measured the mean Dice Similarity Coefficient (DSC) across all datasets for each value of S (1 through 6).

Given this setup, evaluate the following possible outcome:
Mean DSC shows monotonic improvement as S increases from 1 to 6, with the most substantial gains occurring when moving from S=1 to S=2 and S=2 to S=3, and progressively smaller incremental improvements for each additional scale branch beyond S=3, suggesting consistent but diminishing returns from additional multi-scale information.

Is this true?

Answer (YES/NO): NO